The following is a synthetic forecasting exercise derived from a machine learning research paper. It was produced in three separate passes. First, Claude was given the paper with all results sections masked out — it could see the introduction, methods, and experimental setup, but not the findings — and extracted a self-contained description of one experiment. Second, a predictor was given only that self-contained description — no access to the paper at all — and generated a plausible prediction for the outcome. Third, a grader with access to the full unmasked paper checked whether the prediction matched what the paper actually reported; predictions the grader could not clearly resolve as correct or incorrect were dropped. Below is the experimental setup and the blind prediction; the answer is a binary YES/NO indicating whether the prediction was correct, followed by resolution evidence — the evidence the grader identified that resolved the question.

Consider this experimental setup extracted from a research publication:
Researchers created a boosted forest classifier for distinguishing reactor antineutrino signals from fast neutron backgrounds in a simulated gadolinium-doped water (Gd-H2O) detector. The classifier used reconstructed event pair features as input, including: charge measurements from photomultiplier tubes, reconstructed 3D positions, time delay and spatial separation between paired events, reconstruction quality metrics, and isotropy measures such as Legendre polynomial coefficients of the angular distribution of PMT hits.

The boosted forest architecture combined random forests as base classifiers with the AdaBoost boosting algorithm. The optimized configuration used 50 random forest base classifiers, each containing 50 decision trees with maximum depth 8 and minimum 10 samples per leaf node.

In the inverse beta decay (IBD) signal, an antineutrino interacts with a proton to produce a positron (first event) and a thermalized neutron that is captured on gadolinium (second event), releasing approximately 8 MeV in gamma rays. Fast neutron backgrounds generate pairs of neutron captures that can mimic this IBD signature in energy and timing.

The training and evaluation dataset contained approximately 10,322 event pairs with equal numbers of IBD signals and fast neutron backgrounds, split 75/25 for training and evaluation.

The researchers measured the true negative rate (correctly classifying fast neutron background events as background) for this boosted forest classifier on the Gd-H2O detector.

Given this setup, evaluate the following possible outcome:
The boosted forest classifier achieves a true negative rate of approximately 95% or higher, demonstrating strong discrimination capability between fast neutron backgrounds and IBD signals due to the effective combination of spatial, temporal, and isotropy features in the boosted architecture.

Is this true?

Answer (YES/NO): NO